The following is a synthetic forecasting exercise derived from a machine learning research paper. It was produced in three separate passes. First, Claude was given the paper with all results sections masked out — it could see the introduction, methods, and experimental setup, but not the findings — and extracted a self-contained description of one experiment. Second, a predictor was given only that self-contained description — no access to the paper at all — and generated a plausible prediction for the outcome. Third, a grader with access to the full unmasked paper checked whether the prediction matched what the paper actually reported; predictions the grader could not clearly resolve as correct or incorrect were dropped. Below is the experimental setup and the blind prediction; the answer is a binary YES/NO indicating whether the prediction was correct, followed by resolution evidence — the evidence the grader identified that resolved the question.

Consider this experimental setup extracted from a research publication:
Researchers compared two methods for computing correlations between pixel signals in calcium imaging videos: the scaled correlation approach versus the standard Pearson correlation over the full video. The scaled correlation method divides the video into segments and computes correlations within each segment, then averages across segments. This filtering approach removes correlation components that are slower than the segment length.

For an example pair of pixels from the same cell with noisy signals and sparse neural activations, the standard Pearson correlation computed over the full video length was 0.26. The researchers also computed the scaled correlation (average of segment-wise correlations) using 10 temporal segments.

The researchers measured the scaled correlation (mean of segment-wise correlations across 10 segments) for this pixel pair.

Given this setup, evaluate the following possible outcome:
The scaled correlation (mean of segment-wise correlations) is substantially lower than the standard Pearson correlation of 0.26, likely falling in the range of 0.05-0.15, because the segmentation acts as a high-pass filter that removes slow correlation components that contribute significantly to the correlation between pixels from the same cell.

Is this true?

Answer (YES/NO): NO